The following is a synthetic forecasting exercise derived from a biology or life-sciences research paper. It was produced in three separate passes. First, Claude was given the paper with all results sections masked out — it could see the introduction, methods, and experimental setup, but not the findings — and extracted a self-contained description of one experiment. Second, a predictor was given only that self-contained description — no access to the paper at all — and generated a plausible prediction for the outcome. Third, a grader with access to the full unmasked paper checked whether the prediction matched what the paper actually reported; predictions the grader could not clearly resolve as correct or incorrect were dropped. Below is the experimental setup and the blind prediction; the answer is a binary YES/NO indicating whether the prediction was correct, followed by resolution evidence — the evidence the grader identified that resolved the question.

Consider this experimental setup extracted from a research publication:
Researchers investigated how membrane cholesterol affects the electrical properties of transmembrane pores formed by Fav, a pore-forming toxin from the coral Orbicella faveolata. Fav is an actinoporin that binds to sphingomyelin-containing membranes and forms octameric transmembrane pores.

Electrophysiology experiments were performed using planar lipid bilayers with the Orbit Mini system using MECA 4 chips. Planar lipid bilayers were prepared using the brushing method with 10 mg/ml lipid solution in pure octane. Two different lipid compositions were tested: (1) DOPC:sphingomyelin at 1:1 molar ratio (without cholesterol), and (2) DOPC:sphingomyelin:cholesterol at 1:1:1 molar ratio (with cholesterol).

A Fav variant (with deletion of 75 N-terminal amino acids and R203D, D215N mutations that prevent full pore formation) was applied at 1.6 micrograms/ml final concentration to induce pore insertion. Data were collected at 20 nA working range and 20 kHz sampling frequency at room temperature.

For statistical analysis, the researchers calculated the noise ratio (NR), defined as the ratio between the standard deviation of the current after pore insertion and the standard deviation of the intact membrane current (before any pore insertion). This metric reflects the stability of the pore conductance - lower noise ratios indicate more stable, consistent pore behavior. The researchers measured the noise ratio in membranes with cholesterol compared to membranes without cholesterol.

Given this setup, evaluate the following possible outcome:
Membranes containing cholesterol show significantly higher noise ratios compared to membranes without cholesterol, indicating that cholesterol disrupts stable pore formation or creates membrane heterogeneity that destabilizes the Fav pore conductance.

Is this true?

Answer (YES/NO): NO